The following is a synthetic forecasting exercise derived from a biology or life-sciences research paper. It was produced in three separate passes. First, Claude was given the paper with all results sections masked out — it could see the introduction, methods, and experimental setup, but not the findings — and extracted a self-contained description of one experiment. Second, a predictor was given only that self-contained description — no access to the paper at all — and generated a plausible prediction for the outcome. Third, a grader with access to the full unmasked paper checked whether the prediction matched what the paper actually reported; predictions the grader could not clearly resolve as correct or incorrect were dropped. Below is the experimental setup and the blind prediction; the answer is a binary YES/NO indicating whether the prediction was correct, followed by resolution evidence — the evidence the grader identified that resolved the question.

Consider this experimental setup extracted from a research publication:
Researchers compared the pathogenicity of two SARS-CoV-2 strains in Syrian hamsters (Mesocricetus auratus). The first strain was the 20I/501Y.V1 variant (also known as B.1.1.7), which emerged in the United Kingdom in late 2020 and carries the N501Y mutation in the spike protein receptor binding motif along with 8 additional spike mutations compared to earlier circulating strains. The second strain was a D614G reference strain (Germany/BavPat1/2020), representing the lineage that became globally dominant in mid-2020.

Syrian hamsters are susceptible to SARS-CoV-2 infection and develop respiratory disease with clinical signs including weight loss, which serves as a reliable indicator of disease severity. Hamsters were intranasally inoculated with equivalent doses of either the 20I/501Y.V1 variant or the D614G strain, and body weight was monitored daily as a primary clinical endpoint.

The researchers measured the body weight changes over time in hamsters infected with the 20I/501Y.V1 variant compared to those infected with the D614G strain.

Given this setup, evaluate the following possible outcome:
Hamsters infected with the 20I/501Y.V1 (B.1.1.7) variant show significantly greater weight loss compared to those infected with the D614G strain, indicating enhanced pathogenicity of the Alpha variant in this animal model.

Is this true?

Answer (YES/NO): NO